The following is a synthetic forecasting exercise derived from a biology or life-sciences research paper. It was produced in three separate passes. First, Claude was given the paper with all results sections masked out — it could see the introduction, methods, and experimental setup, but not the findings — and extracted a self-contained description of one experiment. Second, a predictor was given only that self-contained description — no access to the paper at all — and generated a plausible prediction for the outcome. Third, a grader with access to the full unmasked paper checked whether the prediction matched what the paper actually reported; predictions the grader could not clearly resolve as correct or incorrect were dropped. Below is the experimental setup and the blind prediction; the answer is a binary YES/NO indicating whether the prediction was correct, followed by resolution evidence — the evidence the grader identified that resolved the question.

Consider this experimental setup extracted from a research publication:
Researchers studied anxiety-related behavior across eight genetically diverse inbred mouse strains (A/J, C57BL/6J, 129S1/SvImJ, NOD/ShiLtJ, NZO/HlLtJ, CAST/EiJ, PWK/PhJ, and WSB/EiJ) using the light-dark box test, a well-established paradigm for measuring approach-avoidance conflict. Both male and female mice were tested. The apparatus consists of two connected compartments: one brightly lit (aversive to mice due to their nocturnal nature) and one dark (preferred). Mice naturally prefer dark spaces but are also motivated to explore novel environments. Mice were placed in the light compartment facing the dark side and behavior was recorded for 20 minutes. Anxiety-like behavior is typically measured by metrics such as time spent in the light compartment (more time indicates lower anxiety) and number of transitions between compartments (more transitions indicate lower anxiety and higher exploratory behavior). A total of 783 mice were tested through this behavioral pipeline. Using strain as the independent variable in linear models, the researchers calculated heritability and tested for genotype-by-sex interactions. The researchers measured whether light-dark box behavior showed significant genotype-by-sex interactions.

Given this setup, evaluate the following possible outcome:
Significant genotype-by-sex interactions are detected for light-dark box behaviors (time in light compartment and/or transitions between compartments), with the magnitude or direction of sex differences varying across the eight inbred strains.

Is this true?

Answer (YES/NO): NO